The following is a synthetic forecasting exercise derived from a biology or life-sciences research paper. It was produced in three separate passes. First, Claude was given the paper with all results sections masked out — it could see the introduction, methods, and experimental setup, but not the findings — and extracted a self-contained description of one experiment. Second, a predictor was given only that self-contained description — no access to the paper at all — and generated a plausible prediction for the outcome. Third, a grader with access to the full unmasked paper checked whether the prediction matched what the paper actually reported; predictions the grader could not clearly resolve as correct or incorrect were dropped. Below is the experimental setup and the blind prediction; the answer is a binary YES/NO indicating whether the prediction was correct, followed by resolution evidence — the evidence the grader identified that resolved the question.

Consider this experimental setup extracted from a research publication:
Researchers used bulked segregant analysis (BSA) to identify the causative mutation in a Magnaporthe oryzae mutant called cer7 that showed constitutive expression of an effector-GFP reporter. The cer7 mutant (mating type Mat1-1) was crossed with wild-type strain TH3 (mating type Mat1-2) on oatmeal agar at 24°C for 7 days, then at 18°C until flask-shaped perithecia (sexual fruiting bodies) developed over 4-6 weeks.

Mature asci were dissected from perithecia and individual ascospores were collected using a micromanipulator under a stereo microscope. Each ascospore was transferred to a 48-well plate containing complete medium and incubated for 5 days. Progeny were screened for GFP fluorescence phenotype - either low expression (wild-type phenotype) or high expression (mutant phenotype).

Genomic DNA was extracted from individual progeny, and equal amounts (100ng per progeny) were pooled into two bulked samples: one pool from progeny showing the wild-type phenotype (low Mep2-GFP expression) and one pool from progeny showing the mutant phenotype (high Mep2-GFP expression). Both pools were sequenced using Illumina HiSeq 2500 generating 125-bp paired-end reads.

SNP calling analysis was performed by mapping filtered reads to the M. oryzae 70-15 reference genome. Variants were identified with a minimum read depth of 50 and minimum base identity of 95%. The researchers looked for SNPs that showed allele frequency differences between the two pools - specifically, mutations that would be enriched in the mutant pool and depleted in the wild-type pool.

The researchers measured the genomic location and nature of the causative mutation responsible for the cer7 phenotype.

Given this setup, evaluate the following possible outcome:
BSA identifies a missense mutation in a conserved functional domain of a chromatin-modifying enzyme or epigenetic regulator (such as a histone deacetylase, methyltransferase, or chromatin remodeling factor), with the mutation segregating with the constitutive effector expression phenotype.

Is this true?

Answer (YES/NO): NO